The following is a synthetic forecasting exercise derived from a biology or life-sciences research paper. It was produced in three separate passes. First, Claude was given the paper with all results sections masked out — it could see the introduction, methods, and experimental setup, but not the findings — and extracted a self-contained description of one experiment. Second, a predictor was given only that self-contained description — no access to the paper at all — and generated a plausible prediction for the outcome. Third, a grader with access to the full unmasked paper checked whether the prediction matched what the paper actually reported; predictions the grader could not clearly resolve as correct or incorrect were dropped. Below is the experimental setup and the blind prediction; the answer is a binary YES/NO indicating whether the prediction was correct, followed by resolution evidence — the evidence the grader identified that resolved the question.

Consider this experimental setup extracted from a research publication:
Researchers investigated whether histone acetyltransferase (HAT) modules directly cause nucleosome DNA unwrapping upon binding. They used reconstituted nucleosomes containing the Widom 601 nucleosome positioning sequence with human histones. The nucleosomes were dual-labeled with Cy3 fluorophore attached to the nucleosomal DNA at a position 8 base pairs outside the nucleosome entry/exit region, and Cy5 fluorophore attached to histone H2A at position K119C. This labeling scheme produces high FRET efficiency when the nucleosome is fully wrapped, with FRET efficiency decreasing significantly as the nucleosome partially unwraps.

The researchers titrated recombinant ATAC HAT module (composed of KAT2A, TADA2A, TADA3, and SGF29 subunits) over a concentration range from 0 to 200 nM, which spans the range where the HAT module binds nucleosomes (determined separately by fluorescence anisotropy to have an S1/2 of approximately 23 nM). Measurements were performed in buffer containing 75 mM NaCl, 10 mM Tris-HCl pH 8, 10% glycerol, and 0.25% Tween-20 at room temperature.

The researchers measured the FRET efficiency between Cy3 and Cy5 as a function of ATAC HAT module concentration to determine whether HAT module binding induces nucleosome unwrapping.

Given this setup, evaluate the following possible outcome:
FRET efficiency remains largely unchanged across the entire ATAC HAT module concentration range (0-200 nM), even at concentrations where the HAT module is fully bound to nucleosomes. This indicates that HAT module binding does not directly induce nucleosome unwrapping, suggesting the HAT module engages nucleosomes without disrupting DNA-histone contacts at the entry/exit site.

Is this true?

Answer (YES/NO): YES